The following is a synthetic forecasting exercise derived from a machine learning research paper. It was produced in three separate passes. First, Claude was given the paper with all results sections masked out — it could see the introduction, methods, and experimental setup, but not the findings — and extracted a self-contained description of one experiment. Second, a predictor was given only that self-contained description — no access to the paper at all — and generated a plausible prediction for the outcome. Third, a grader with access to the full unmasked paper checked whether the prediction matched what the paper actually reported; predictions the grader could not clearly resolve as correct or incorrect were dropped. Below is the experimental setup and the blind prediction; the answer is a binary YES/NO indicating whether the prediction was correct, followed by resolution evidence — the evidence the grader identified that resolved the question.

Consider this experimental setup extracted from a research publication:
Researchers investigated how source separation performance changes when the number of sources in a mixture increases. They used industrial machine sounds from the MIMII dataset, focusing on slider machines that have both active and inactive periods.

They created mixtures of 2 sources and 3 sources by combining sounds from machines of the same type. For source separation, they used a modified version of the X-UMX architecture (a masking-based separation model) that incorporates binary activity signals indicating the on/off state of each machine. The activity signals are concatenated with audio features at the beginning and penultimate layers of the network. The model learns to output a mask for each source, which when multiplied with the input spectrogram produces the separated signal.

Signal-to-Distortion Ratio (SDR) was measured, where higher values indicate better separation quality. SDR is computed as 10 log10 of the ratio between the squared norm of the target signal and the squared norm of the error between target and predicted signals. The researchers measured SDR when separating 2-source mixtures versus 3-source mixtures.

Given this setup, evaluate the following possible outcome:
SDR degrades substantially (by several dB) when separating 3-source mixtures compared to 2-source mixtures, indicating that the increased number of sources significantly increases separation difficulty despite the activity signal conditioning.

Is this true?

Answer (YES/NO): NO